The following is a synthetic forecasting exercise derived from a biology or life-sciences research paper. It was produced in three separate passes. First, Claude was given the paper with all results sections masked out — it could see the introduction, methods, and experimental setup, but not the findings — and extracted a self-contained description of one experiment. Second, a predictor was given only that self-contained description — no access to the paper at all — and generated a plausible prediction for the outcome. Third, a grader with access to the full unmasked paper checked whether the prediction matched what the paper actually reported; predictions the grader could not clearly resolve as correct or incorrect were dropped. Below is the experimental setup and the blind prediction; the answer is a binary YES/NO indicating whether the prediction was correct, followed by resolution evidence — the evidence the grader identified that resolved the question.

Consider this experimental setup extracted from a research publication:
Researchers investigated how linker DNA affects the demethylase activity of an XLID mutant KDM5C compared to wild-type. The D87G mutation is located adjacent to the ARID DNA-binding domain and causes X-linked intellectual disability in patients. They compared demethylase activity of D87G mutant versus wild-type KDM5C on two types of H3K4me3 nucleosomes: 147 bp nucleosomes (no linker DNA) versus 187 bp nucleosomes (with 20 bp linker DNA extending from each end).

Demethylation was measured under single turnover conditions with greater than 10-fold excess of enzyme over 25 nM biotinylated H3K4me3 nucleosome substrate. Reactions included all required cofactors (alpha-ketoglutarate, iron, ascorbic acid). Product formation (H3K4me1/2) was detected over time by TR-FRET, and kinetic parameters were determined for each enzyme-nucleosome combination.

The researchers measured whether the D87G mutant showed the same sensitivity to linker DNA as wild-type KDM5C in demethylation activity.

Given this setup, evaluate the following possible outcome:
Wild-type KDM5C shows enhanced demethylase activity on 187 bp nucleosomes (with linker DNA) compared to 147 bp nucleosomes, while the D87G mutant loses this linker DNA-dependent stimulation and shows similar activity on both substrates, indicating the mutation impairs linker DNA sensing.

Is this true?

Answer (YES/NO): NO